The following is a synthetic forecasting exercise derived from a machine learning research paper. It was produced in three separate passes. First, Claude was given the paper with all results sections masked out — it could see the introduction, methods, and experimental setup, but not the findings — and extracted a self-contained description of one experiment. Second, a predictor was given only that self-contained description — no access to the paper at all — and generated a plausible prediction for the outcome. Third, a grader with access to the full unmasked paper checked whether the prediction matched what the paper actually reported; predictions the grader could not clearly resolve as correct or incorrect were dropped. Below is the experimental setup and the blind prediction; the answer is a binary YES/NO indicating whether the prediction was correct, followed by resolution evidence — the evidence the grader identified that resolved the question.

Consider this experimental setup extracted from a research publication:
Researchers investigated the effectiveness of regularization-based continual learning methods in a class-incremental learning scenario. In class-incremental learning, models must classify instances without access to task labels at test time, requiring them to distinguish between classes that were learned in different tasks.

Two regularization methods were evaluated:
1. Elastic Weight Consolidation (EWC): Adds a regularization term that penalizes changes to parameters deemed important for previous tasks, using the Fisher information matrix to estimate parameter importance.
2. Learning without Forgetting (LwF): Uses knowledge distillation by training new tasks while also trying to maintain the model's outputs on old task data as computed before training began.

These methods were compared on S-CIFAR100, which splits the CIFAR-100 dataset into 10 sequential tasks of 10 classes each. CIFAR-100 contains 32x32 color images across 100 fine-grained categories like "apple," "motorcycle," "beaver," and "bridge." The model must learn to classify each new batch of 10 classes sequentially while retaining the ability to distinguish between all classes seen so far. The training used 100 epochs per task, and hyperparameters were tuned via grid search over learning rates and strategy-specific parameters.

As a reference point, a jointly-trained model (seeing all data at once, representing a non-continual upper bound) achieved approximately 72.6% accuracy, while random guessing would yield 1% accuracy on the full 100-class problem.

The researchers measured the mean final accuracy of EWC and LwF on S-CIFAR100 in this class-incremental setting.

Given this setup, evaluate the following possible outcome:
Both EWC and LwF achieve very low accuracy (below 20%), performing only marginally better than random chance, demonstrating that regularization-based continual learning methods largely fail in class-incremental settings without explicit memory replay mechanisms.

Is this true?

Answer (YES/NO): YES